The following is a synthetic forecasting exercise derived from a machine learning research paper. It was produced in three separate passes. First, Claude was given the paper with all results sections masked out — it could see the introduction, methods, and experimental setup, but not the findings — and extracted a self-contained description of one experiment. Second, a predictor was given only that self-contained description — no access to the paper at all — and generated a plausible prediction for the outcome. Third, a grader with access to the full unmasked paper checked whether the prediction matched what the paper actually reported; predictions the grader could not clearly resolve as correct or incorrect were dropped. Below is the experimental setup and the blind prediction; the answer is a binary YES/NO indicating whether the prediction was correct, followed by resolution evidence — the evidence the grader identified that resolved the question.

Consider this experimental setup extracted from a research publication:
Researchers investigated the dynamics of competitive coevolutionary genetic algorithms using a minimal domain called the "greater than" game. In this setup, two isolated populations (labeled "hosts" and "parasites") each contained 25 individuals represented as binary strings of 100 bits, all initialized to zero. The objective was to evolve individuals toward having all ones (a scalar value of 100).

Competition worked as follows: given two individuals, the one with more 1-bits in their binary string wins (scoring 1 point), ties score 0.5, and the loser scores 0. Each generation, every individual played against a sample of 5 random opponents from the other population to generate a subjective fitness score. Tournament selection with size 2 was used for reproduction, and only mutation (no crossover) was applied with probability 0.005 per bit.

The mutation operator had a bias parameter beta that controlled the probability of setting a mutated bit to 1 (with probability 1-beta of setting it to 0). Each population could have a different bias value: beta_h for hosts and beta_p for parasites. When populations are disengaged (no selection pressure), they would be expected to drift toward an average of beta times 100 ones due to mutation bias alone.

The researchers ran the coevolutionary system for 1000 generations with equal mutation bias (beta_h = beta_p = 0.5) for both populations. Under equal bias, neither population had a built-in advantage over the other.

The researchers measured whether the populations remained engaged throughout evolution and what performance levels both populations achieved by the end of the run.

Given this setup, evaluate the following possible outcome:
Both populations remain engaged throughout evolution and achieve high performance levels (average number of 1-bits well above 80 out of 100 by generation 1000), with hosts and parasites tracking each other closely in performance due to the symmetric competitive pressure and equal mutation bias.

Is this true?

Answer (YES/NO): YES